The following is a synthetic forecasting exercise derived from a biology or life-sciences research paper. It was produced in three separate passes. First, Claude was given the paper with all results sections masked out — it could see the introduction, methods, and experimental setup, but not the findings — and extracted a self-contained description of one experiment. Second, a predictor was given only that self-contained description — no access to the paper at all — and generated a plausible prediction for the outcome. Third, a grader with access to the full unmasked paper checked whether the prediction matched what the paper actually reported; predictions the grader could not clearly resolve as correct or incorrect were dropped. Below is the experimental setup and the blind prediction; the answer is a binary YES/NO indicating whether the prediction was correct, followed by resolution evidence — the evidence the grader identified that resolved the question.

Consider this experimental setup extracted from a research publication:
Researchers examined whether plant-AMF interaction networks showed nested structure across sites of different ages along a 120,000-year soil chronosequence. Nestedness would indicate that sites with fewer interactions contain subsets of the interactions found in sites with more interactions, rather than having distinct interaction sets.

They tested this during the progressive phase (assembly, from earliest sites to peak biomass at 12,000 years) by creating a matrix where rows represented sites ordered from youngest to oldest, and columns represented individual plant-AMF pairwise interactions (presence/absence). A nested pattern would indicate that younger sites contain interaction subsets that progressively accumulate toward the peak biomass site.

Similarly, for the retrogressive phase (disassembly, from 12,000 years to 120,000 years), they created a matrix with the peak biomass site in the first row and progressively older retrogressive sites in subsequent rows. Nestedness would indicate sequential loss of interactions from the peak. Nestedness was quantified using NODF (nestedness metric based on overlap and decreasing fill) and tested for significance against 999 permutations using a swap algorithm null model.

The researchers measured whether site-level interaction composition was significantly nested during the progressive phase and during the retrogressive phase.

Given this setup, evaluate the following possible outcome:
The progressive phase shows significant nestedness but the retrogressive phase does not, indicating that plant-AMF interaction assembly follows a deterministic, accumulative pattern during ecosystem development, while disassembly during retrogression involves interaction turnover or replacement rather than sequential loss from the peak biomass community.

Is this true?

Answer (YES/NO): NO